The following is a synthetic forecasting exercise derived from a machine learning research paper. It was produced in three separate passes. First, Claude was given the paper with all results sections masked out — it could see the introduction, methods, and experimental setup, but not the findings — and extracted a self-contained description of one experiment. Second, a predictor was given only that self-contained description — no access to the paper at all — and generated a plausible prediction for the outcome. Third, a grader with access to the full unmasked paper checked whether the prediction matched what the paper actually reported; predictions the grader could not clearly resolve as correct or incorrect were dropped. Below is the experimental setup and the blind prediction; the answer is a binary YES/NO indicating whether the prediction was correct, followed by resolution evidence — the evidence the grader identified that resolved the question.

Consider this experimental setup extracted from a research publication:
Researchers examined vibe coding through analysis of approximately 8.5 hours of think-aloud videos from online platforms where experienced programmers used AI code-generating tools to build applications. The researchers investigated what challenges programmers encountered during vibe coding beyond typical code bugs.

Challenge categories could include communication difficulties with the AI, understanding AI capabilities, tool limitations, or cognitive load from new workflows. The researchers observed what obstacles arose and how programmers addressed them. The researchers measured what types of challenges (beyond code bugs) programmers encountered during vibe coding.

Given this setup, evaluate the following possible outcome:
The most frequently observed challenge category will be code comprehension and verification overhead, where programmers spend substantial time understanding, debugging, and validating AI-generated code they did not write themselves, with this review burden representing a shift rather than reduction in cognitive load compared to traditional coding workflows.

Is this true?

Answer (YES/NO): NO